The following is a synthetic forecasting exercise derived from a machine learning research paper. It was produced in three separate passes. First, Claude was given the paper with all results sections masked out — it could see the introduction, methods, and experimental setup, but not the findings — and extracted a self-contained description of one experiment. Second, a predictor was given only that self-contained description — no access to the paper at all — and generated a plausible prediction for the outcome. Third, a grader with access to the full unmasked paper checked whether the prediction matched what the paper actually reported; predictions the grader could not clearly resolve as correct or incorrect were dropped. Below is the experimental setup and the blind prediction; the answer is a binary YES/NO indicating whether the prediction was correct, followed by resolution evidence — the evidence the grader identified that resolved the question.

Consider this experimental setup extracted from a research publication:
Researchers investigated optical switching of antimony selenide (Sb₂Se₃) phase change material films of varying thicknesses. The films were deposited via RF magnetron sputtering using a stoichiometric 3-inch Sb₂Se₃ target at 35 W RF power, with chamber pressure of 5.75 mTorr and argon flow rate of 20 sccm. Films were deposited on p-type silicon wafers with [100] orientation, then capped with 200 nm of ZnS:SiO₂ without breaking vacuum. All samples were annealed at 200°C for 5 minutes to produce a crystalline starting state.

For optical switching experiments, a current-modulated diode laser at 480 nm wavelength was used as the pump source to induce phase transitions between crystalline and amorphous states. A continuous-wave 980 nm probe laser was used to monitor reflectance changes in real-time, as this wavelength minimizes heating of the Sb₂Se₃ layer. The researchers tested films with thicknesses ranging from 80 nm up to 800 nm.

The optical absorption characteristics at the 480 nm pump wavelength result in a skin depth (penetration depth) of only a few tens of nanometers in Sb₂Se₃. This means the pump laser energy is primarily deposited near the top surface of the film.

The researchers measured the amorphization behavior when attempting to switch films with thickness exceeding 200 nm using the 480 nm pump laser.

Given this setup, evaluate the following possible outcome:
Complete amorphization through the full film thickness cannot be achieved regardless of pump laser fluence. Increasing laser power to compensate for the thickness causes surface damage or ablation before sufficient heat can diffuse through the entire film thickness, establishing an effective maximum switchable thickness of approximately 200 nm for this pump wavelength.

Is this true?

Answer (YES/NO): YES